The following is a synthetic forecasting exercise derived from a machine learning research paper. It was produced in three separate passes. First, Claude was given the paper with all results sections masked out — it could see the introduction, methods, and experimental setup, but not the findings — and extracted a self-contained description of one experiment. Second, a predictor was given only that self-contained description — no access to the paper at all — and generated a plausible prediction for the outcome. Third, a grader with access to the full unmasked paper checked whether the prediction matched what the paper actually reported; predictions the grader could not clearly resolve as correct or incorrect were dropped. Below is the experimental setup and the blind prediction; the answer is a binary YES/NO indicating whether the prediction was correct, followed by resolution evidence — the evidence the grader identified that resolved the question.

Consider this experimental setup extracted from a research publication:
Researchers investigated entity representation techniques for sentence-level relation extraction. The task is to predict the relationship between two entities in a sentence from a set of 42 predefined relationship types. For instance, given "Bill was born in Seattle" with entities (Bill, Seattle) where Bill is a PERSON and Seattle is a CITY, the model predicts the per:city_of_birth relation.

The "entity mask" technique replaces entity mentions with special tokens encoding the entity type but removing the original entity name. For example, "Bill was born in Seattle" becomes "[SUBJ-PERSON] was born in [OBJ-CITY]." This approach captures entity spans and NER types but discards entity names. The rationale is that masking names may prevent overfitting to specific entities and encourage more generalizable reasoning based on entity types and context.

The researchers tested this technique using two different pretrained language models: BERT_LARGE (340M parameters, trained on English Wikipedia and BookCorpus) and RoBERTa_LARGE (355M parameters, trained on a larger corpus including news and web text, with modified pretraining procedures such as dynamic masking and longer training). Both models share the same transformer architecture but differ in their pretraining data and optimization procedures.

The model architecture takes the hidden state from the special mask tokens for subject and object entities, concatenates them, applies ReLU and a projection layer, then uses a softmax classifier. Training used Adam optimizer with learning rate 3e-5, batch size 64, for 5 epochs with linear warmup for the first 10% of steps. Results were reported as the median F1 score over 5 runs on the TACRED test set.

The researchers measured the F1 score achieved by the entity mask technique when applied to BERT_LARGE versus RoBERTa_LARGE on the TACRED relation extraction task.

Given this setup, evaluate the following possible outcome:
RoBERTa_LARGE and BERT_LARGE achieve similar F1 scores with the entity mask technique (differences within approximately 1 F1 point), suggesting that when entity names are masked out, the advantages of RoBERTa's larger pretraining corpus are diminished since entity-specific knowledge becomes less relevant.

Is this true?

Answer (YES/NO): NO